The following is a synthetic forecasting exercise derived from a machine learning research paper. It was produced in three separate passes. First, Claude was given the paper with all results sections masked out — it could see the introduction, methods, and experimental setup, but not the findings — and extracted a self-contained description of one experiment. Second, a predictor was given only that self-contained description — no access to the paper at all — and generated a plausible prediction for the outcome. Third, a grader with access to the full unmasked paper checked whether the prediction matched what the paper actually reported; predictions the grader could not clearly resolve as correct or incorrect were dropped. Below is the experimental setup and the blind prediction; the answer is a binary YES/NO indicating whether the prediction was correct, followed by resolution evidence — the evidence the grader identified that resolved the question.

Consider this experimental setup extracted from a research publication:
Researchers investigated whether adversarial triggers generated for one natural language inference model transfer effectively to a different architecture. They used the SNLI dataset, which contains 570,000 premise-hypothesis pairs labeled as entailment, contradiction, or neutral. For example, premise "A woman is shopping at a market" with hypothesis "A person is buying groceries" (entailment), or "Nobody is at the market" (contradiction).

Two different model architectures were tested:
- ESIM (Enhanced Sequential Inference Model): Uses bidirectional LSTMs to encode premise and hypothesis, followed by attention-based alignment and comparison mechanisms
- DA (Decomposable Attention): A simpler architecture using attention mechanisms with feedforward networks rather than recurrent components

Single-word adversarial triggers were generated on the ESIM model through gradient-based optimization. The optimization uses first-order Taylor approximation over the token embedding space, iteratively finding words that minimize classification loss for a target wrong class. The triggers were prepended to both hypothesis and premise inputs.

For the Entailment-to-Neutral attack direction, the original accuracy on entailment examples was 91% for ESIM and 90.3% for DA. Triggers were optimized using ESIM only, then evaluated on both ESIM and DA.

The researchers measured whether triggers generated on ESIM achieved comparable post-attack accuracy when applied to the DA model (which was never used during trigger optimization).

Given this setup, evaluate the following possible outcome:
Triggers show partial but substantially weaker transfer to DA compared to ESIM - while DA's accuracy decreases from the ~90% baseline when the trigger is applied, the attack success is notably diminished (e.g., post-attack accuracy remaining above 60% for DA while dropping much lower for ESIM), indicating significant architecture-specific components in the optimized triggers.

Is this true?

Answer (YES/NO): NO